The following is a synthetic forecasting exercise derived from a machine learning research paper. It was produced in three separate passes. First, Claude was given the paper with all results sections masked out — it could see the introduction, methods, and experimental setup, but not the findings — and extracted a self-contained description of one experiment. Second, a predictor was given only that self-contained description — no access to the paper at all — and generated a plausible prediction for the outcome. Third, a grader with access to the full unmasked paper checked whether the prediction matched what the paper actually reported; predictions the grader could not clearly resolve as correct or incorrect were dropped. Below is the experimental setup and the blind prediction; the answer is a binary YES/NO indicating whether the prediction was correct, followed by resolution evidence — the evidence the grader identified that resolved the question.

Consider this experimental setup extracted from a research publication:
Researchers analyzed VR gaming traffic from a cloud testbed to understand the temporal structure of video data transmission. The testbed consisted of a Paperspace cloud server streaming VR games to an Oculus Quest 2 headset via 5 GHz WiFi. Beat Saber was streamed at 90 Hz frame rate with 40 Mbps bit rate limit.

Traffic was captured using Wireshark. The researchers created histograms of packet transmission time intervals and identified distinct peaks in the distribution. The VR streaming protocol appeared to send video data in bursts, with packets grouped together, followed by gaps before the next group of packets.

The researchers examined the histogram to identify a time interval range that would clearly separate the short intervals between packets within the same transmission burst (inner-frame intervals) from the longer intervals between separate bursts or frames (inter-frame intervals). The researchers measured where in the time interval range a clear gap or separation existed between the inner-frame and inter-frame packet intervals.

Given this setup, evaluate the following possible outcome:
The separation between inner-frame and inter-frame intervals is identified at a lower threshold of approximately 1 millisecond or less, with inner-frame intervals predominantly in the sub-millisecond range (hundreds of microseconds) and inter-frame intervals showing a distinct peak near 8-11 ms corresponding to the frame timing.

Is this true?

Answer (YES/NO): NO